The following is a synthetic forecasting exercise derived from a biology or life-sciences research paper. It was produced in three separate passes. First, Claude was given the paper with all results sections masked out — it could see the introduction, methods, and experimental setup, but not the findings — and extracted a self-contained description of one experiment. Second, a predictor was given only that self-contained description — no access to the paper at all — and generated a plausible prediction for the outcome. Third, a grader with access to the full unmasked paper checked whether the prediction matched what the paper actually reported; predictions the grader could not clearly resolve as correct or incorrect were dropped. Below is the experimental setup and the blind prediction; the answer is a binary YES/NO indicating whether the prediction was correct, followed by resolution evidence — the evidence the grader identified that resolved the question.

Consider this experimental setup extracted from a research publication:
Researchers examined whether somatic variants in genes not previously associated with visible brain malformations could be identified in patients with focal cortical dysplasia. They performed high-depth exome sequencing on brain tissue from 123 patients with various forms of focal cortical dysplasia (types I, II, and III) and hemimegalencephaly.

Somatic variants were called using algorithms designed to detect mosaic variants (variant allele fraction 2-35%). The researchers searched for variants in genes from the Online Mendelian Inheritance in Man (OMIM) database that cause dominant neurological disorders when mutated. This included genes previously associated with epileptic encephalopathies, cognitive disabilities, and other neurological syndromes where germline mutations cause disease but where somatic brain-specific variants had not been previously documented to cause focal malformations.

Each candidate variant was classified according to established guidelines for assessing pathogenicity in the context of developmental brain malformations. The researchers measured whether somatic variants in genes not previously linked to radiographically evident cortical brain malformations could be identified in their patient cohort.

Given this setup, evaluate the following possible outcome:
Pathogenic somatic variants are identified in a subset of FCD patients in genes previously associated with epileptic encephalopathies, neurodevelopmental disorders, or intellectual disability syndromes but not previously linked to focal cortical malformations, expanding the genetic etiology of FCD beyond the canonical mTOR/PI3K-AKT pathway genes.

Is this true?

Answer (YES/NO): YES